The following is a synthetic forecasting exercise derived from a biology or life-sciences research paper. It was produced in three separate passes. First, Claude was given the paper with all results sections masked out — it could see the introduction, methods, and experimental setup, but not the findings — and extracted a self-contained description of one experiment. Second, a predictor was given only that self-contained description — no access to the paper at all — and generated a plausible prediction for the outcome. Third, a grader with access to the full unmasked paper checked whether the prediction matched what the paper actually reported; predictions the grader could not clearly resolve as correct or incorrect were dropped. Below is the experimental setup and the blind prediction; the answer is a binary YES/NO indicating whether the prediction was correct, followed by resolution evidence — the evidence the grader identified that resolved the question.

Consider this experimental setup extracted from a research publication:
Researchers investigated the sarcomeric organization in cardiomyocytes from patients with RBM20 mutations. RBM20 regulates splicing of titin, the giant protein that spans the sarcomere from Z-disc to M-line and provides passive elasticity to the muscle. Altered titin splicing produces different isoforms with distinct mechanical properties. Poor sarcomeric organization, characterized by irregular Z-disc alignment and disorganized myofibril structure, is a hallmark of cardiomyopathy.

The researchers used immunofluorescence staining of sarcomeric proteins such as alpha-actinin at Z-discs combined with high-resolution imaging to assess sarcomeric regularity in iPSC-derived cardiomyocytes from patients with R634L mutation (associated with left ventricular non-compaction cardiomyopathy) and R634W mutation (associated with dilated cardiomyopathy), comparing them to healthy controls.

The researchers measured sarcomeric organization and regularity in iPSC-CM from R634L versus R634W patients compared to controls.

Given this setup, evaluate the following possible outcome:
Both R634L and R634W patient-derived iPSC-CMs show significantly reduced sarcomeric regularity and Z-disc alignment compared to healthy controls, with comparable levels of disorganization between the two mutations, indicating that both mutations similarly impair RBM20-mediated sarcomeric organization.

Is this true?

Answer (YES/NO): YES